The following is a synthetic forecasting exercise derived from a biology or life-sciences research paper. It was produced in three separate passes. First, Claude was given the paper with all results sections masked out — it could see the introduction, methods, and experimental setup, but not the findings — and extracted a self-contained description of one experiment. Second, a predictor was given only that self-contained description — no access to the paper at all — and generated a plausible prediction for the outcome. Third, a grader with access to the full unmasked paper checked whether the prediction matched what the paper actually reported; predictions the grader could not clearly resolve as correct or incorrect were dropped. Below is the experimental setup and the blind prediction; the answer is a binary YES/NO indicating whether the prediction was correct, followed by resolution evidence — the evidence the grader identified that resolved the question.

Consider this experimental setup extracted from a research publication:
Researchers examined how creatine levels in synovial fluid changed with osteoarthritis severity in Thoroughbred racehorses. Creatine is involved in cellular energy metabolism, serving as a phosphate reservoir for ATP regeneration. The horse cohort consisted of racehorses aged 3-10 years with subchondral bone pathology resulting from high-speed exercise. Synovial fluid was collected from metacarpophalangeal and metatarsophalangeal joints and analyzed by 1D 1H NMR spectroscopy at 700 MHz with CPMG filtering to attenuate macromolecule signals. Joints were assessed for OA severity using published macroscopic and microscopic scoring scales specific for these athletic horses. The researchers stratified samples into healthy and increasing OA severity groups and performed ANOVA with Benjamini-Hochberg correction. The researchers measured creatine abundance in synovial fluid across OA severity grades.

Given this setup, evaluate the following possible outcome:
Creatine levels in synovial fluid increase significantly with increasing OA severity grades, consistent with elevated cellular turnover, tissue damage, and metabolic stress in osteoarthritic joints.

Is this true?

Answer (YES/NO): YES